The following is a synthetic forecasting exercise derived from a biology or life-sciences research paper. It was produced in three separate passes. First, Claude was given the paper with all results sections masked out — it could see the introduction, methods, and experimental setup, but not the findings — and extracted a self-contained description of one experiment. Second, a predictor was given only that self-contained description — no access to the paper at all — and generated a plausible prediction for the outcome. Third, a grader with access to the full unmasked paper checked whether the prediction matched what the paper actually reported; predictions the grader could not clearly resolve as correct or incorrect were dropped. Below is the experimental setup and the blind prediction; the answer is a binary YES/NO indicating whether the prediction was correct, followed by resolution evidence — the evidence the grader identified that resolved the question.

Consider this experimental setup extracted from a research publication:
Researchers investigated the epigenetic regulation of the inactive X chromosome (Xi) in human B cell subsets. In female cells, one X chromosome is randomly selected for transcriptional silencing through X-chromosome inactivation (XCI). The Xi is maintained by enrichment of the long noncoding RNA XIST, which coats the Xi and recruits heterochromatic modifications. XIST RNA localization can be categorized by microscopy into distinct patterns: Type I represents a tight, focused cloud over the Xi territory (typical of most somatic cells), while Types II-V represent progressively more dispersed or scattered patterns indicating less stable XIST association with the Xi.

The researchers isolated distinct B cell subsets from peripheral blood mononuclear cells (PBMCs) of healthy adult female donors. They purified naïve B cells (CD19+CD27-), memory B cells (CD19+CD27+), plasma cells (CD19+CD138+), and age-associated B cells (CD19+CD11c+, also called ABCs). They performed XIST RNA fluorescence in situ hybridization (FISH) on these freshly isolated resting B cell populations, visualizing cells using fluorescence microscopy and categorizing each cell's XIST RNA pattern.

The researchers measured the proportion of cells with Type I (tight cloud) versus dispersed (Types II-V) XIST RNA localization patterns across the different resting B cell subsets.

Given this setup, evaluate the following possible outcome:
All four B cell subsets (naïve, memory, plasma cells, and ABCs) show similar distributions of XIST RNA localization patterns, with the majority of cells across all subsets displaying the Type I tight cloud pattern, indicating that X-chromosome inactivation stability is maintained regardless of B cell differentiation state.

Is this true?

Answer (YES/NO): NO